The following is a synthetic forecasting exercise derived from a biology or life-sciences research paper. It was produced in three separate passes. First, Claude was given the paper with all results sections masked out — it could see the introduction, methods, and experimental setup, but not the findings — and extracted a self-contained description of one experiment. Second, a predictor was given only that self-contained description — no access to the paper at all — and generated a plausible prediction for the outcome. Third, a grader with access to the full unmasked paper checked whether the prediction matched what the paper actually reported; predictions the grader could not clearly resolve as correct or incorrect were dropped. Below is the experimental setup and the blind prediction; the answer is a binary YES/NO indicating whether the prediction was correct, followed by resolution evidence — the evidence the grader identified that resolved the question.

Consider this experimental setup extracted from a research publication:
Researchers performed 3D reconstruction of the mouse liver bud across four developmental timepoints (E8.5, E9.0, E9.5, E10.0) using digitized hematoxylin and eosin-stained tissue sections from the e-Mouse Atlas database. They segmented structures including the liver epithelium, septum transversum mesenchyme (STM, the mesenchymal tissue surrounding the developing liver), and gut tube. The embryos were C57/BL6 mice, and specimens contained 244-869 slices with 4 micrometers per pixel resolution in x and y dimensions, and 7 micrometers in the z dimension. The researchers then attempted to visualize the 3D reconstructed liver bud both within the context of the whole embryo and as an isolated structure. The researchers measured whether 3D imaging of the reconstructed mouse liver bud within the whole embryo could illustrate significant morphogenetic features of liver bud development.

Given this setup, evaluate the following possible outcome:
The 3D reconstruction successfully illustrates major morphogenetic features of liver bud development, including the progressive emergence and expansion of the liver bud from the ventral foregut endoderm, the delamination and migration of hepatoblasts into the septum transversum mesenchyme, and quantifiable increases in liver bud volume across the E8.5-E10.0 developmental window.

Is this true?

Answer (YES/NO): NO